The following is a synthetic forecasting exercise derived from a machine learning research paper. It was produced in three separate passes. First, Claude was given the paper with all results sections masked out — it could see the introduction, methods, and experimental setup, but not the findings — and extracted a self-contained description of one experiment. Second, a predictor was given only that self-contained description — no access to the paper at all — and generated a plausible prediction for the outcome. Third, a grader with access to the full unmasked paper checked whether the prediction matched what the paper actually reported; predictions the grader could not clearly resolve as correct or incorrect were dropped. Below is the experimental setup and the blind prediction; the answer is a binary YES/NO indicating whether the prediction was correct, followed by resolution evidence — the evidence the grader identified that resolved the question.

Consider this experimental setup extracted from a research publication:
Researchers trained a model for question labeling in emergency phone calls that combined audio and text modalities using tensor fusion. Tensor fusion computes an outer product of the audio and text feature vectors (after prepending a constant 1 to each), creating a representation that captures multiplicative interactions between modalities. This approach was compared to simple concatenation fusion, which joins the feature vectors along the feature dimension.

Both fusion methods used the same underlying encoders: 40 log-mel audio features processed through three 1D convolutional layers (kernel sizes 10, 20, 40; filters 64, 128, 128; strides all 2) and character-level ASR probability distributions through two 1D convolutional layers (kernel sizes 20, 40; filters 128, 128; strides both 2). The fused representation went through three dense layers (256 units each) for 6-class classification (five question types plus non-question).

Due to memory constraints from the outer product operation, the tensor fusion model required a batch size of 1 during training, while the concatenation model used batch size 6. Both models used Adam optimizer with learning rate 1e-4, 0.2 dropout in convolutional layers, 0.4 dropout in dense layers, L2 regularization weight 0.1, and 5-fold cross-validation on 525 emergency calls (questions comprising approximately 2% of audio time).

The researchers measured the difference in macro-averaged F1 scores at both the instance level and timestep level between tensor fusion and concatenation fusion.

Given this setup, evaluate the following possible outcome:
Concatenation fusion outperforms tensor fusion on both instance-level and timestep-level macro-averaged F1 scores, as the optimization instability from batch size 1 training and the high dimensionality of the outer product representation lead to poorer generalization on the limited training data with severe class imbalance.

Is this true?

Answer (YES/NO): NO